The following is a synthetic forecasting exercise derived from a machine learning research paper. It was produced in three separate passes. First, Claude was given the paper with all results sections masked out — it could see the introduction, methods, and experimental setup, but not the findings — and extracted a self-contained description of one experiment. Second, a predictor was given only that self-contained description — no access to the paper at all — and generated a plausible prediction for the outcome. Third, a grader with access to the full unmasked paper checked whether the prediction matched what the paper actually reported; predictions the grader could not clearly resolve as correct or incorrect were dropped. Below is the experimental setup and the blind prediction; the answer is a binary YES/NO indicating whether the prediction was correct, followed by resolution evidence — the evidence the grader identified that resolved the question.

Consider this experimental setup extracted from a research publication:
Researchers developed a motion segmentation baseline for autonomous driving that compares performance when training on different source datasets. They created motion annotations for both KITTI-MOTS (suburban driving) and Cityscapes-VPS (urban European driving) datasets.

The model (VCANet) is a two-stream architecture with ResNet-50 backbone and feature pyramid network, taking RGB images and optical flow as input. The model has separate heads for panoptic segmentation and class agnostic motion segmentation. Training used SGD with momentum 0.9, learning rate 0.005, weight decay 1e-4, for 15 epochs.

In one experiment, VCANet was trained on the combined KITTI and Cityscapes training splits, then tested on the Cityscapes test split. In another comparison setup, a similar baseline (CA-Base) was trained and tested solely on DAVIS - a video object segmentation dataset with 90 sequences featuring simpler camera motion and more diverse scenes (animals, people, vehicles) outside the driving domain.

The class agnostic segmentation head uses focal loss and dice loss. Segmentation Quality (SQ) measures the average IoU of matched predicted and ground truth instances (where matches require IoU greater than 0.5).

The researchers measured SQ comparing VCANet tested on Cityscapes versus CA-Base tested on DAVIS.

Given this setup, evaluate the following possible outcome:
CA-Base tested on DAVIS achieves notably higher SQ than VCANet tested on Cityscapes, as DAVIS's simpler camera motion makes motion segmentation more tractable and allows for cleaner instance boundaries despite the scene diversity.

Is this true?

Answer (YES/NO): NO